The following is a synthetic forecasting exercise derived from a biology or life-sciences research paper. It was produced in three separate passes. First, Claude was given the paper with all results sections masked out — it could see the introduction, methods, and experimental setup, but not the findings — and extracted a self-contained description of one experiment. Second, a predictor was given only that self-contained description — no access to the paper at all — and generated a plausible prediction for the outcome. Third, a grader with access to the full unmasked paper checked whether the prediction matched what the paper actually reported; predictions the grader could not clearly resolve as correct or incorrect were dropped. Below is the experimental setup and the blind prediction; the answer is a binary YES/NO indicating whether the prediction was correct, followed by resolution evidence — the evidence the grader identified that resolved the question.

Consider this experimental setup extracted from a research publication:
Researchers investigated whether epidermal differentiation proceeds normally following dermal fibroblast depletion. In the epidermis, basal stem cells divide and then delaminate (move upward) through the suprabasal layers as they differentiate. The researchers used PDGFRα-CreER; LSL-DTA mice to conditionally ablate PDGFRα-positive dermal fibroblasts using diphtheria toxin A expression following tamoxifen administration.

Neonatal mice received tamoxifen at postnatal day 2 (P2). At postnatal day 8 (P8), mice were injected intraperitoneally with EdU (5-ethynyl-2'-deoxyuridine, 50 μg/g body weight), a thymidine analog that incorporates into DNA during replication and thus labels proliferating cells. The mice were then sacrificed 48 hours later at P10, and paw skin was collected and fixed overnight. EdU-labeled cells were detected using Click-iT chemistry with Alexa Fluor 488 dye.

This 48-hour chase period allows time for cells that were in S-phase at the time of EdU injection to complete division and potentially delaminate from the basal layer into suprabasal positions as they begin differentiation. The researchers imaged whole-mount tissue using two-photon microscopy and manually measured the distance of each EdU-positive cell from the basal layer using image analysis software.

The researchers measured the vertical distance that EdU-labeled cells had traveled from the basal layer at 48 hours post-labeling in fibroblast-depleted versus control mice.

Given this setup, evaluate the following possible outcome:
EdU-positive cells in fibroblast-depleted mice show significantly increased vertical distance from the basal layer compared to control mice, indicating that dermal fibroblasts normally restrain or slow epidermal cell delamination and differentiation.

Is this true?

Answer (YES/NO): NO